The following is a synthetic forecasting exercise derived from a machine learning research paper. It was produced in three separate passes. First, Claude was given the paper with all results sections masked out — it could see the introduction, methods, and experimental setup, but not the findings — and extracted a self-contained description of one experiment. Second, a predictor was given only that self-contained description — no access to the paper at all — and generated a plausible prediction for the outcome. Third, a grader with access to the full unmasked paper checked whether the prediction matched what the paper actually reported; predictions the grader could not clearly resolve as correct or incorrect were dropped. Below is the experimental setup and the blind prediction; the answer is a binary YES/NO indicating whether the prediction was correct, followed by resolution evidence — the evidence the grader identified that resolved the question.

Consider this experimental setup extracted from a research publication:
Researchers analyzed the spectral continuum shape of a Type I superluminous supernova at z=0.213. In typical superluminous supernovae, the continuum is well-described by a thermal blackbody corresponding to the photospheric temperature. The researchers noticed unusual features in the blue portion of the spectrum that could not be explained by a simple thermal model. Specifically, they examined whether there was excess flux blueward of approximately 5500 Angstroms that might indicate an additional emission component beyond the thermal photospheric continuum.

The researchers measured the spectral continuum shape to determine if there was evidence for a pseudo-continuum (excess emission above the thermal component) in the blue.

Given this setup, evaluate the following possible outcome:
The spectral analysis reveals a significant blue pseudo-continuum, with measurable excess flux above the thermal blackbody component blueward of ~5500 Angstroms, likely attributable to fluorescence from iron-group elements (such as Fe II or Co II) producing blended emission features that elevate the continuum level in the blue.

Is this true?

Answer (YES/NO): YES